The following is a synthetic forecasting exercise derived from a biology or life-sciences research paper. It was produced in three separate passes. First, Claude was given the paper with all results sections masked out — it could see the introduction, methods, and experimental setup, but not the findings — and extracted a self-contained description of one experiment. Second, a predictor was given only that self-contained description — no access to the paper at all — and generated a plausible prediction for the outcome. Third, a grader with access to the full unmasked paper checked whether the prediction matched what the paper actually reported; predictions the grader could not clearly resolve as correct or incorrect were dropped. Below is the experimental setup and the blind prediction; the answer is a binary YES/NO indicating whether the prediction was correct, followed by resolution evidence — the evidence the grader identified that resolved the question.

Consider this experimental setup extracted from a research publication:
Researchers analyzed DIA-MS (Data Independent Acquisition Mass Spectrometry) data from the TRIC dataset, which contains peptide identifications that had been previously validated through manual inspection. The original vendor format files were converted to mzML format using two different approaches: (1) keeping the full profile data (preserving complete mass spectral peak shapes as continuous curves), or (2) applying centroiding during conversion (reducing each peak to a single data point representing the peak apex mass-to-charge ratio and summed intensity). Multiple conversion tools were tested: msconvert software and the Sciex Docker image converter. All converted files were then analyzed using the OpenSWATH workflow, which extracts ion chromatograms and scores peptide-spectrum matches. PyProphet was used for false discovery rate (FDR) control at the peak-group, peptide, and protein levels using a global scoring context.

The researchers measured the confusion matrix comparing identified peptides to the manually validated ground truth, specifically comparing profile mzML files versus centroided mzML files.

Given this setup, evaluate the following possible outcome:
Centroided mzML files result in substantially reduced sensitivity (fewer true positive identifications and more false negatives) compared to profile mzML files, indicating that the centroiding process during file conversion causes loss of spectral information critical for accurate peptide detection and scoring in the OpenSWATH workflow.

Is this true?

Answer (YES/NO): NO